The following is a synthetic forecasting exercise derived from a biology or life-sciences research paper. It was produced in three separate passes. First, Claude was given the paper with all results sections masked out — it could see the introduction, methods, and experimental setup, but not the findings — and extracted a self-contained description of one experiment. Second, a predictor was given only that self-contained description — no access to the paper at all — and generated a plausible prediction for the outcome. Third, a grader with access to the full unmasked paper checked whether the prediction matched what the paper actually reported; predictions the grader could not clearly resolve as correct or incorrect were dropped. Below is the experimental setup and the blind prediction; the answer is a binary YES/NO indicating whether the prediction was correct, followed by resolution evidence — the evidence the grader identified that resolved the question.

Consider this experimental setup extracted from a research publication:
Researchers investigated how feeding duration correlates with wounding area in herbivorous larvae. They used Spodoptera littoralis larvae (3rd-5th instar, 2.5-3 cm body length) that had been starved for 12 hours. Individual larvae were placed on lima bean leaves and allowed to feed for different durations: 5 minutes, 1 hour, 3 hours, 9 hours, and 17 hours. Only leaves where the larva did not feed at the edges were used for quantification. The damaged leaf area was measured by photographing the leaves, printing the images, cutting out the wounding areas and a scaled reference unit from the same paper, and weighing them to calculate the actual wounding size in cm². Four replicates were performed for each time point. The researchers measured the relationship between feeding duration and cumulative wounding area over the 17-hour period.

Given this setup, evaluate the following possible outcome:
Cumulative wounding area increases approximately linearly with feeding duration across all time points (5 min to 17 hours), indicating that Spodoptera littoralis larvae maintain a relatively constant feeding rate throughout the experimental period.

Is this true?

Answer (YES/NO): NO